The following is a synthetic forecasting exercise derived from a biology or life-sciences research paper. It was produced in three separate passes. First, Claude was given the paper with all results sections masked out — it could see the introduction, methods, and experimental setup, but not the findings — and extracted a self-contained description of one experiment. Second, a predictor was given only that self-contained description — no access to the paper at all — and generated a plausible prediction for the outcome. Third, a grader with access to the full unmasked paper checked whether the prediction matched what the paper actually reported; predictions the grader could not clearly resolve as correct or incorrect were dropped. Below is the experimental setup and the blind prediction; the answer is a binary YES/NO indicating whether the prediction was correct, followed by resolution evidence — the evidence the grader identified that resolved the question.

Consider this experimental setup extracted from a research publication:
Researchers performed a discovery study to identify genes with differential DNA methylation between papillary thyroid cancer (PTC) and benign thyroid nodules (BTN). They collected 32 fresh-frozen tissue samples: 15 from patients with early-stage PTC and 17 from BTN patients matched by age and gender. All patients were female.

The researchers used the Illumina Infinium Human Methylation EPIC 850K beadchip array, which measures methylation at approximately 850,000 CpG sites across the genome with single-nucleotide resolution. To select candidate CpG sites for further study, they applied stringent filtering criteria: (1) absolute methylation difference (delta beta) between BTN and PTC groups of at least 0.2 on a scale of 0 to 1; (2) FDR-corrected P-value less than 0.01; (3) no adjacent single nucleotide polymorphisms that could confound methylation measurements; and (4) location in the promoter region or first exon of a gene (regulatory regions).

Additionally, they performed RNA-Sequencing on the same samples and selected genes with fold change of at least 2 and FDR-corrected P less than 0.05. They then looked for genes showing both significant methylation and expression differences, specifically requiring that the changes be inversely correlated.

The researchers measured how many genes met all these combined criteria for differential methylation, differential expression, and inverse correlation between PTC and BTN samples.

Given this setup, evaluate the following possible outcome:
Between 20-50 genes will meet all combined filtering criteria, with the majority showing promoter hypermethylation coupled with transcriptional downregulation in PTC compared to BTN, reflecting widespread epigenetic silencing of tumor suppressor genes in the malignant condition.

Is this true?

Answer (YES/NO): NO